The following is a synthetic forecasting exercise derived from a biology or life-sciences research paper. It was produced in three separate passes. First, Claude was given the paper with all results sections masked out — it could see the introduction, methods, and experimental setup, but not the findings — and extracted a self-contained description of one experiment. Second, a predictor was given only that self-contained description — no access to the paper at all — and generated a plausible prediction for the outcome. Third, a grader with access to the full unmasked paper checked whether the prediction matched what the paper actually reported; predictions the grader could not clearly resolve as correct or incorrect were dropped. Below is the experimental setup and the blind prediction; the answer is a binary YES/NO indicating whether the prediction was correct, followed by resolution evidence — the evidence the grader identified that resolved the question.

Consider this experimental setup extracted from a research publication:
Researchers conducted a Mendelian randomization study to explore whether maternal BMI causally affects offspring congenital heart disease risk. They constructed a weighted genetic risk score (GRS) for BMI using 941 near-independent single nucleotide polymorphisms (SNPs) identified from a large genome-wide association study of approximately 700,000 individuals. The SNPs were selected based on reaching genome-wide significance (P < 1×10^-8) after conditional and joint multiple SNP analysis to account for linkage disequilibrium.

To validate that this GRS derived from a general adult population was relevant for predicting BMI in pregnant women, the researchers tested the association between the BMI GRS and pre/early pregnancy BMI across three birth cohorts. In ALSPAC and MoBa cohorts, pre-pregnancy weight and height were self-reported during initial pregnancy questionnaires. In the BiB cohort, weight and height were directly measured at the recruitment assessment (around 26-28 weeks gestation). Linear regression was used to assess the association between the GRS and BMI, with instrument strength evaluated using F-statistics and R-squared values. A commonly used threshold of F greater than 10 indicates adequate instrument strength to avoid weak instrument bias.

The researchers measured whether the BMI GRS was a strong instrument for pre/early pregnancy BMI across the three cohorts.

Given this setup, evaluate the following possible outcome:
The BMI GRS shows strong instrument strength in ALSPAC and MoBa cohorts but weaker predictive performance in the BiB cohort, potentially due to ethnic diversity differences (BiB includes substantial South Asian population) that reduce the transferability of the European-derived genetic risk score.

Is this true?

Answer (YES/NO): NO